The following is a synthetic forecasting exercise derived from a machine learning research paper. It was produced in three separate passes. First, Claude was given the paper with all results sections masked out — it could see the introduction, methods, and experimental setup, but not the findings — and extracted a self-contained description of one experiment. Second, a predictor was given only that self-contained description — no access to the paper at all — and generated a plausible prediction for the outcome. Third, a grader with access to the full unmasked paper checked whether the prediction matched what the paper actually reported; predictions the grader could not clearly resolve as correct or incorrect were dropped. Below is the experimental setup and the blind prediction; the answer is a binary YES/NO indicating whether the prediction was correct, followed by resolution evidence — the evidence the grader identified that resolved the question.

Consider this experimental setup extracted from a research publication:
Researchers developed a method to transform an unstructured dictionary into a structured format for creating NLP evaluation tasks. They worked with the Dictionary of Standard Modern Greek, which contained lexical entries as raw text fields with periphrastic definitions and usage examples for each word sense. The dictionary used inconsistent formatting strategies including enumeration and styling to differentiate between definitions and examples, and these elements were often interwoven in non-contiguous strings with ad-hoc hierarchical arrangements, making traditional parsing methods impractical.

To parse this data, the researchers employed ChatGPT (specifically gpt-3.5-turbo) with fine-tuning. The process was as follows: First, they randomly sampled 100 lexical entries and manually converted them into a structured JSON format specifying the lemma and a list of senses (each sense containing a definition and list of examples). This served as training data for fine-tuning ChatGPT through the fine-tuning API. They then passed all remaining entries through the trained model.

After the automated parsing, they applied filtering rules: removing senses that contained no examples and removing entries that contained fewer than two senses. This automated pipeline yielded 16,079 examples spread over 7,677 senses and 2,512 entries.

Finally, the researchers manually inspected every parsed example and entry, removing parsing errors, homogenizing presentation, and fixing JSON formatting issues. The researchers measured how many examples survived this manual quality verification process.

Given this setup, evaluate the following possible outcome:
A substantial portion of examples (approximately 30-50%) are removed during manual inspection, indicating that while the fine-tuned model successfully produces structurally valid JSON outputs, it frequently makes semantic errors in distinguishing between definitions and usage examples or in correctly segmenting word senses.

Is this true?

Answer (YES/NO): NO